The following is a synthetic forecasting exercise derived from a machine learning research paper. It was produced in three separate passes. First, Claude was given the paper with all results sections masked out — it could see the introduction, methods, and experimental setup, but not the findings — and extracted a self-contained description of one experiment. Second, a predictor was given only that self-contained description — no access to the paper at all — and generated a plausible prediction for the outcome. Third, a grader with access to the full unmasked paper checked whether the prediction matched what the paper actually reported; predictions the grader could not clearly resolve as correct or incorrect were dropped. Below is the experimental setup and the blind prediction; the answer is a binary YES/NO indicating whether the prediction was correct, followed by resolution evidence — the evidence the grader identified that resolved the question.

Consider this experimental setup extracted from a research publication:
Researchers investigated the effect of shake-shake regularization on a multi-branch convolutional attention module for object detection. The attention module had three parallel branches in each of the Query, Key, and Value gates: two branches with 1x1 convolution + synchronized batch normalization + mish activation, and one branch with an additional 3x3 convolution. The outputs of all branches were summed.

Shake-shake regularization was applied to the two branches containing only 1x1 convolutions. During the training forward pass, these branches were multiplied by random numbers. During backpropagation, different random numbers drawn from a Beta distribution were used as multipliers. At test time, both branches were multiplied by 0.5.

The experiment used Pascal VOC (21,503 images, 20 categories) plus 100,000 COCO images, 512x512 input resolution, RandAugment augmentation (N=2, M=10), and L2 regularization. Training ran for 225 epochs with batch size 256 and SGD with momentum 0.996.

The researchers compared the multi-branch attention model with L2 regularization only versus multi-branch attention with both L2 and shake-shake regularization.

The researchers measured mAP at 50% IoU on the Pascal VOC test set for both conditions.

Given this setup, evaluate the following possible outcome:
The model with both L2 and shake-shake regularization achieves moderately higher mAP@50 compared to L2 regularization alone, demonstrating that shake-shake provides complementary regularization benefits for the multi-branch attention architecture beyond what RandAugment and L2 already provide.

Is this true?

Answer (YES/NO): NO